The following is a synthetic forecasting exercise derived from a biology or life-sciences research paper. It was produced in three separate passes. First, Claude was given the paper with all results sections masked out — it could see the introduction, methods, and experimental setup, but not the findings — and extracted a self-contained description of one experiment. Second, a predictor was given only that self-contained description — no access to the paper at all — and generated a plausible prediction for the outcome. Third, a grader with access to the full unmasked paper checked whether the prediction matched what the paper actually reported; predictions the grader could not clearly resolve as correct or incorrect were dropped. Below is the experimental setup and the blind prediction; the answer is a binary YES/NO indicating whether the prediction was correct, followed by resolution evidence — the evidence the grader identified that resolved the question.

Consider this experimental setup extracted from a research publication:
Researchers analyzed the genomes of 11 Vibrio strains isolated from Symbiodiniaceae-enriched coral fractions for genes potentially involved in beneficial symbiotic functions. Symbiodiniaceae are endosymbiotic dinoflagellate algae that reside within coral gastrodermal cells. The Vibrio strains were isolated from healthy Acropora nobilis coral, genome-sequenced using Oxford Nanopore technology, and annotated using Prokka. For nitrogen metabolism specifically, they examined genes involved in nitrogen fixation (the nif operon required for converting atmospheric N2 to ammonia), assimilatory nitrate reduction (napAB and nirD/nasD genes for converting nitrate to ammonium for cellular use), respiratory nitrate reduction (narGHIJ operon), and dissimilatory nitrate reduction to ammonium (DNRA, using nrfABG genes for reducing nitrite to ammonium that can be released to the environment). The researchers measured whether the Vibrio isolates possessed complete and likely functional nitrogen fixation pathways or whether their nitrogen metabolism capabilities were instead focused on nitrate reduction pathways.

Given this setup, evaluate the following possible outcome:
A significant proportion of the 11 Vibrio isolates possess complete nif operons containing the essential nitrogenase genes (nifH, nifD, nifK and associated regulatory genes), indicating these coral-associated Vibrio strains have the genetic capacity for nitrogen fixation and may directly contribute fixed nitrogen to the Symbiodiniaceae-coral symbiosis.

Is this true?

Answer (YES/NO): NO